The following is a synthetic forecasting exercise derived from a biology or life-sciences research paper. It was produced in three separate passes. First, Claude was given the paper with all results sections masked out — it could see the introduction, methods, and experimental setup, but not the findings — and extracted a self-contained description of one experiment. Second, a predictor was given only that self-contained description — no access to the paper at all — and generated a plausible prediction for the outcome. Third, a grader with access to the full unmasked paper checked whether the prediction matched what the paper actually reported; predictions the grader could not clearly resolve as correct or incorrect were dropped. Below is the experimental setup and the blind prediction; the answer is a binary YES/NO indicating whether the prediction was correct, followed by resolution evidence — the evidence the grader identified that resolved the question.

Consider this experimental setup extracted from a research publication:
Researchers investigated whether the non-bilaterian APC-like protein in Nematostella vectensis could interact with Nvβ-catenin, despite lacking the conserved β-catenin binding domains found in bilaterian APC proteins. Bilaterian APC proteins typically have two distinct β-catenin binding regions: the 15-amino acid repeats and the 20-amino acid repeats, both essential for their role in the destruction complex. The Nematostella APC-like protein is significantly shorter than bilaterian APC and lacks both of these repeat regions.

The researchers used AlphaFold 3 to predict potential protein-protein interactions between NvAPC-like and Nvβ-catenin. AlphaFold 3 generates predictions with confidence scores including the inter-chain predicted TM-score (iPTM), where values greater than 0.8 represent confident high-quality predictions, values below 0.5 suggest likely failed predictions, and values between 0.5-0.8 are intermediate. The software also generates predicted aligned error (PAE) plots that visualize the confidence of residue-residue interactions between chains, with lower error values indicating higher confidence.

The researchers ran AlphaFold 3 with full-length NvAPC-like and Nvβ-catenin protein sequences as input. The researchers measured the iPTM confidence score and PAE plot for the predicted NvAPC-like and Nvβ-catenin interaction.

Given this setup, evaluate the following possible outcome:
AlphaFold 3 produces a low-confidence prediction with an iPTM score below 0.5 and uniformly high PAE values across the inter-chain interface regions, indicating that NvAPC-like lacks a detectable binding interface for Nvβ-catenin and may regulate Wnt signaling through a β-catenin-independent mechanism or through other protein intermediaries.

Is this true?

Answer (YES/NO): NO